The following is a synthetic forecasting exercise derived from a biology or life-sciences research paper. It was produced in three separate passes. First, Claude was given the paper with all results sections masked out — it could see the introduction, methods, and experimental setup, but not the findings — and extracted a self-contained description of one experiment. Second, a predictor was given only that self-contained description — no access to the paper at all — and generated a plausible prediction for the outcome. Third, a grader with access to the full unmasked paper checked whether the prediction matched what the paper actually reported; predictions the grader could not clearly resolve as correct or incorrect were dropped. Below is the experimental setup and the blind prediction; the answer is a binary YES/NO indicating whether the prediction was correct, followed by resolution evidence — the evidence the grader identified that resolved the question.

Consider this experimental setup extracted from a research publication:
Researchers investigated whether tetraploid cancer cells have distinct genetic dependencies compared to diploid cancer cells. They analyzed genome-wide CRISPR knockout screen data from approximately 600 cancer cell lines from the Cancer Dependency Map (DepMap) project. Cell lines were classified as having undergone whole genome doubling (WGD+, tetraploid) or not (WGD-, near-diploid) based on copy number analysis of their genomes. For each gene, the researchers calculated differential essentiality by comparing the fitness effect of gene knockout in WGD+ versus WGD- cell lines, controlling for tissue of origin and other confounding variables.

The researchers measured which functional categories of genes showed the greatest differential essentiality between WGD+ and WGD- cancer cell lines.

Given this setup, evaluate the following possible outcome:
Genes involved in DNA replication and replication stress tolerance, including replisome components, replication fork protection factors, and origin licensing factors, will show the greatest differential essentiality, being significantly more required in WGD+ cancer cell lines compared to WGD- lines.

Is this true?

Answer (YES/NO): NO